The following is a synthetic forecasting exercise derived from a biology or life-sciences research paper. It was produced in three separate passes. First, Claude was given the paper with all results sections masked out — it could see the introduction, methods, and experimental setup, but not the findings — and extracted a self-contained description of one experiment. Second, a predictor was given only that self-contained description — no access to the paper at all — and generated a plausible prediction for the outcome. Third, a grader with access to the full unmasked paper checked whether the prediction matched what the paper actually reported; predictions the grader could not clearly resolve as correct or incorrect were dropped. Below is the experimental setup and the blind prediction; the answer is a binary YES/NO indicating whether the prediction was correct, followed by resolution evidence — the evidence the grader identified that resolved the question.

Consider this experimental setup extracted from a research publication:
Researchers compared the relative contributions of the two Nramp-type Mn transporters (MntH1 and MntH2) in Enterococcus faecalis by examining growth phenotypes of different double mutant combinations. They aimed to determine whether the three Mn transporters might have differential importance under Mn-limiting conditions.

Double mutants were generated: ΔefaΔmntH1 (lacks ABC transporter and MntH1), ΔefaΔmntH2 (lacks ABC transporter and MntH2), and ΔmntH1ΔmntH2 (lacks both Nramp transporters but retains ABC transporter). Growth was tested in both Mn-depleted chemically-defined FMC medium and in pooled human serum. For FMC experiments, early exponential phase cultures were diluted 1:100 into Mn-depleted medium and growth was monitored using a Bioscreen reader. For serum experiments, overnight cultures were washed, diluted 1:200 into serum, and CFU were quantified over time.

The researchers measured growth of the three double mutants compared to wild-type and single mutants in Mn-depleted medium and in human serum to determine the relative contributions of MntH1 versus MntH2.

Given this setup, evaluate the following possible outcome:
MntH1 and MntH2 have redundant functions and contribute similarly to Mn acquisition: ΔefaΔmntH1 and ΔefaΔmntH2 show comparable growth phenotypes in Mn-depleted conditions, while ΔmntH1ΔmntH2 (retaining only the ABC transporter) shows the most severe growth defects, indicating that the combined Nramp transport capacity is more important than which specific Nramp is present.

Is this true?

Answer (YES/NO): NO